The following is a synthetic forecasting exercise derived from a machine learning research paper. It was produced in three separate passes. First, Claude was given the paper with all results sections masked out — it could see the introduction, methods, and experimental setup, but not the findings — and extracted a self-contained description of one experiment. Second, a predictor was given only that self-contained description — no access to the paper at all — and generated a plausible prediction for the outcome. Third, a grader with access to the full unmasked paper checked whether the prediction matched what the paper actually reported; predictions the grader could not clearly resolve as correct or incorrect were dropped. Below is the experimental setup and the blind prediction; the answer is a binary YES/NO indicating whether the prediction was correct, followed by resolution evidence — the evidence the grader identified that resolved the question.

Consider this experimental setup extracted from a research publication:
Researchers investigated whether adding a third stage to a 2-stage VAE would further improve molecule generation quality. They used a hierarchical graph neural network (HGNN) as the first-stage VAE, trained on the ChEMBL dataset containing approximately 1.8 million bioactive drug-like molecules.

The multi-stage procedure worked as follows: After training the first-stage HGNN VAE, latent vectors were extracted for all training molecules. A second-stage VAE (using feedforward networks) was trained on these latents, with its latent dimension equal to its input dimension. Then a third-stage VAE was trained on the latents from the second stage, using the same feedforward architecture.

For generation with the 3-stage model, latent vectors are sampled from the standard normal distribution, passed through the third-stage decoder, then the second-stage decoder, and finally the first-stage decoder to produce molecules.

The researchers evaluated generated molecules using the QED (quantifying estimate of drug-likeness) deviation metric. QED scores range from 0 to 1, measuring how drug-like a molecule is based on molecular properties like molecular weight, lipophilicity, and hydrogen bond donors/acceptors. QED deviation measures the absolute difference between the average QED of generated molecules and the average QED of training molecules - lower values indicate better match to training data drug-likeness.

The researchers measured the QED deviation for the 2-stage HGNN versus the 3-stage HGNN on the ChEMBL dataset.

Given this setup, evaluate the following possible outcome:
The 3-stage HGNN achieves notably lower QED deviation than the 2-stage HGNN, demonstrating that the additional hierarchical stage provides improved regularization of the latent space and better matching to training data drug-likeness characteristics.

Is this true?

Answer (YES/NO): NO